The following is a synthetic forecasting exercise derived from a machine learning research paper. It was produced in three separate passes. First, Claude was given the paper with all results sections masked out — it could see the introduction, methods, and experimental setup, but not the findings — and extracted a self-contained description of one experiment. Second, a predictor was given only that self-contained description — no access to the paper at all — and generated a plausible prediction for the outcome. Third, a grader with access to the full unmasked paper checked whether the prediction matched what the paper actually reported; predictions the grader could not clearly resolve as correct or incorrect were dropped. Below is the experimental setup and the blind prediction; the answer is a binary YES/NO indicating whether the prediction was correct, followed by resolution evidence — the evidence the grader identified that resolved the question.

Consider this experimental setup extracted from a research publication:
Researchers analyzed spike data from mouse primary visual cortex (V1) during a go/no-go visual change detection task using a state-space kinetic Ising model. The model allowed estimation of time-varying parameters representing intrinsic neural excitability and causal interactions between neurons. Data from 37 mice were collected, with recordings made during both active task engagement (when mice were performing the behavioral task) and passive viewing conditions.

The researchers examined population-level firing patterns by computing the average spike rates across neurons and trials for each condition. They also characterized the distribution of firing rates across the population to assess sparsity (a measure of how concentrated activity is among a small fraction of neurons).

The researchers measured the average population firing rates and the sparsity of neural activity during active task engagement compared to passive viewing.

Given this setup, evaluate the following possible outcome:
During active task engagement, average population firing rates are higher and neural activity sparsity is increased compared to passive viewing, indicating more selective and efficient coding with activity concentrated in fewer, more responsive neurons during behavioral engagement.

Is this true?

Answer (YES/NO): NO